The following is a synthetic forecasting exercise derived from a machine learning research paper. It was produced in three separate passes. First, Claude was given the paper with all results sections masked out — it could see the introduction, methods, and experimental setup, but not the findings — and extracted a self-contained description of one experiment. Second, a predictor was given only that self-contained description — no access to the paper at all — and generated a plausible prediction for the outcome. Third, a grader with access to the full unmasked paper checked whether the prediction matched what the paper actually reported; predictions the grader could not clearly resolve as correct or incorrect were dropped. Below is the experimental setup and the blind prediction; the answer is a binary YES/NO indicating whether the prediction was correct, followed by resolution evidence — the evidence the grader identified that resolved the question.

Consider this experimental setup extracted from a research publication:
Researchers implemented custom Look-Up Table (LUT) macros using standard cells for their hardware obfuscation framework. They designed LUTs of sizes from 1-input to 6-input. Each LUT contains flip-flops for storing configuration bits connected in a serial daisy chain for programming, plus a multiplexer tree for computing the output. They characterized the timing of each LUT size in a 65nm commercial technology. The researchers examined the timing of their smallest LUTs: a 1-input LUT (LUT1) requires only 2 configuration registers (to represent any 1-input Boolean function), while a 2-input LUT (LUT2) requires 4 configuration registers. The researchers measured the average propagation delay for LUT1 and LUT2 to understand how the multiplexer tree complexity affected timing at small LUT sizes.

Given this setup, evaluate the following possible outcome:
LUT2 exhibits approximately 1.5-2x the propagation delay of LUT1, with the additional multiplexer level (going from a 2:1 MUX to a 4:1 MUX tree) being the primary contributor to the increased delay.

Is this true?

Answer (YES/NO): NO